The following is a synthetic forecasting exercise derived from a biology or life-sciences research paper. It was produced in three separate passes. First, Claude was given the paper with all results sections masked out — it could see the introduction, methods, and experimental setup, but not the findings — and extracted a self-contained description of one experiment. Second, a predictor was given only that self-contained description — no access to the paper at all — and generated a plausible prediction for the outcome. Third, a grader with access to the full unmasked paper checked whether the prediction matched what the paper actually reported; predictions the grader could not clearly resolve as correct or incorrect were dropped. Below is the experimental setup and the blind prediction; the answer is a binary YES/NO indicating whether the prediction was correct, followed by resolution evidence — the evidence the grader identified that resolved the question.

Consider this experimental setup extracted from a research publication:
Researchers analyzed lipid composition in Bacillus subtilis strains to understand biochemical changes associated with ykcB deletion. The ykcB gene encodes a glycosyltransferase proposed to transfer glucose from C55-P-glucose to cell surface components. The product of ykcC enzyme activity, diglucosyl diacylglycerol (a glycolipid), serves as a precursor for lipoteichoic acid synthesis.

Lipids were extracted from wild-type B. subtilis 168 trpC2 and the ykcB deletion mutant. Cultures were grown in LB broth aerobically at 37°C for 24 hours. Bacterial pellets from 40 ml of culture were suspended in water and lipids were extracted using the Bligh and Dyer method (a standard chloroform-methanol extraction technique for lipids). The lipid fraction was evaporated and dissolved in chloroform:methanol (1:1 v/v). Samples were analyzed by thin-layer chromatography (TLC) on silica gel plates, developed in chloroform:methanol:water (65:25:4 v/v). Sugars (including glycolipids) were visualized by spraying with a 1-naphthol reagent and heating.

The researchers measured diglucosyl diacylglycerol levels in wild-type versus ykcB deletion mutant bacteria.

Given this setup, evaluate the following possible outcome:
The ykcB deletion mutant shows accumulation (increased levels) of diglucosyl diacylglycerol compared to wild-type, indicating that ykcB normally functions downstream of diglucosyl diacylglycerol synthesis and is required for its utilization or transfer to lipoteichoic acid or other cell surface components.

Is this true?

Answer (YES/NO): NO